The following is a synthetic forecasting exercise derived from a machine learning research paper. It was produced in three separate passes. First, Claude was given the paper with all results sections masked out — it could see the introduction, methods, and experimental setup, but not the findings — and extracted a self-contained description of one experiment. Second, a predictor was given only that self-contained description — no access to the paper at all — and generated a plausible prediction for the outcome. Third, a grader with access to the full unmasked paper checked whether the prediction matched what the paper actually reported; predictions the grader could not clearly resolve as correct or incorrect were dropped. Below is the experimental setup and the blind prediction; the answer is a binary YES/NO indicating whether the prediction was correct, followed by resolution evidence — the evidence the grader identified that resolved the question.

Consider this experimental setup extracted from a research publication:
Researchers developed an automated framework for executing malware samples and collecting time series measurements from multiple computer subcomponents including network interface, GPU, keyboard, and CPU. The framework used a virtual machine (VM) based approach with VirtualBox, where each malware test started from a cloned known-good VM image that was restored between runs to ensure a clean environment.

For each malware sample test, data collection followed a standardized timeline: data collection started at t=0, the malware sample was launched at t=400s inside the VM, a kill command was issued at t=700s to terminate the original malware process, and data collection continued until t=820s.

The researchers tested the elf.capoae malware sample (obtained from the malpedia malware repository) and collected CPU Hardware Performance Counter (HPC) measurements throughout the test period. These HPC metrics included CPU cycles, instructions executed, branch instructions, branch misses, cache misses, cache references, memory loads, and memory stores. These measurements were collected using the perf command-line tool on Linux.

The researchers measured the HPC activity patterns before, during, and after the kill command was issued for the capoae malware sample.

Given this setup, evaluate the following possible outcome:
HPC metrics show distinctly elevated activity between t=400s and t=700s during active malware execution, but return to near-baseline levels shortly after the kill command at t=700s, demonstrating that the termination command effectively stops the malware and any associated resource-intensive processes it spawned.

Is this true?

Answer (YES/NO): NO